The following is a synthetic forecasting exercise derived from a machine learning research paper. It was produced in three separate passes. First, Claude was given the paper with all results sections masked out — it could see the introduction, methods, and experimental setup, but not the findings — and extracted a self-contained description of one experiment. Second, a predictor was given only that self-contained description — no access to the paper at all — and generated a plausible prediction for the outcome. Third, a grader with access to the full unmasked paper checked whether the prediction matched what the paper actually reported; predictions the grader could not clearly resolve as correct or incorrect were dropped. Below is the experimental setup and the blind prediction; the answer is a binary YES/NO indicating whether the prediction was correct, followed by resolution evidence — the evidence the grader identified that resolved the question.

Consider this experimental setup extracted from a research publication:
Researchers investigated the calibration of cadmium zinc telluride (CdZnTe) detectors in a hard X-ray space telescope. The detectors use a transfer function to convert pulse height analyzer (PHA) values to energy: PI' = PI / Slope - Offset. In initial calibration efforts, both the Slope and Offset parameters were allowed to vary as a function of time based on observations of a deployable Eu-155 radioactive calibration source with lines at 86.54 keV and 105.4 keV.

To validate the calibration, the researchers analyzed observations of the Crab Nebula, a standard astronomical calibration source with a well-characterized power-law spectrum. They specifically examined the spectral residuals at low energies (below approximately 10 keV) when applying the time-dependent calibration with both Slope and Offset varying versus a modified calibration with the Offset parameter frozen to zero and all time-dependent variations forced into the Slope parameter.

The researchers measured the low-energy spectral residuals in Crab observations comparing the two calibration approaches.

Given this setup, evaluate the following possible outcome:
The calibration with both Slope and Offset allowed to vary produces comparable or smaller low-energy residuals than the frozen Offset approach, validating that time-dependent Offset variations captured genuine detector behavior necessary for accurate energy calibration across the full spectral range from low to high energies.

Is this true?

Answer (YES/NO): NO